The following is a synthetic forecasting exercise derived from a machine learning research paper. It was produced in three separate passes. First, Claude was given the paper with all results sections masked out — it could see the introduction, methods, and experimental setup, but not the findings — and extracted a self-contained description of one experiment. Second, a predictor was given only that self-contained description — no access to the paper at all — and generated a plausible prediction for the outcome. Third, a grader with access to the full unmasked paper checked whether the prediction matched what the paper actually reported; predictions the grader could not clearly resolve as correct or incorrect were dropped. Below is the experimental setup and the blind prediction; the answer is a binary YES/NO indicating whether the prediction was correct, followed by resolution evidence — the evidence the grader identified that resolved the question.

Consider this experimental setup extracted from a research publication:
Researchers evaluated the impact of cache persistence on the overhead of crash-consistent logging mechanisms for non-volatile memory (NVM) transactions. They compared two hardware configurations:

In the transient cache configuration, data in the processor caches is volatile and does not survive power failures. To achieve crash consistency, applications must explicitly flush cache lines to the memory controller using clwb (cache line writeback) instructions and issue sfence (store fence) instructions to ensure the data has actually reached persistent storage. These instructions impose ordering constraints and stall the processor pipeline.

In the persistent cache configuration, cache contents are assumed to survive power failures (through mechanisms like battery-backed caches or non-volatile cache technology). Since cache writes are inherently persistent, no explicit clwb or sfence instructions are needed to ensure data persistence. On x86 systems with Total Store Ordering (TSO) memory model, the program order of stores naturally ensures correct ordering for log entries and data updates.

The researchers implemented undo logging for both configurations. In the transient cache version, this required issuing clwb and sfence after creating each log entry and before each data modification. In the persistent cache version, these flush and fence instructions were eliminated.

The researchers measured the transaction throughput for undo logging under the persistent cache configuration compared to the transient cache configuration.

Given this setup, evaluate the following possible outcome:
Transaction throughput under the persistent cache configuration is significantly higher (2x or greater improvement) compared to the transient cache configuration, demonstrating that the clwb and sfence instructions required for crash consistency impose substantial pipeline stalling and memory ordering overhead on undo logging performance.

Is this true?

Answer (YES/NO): YES